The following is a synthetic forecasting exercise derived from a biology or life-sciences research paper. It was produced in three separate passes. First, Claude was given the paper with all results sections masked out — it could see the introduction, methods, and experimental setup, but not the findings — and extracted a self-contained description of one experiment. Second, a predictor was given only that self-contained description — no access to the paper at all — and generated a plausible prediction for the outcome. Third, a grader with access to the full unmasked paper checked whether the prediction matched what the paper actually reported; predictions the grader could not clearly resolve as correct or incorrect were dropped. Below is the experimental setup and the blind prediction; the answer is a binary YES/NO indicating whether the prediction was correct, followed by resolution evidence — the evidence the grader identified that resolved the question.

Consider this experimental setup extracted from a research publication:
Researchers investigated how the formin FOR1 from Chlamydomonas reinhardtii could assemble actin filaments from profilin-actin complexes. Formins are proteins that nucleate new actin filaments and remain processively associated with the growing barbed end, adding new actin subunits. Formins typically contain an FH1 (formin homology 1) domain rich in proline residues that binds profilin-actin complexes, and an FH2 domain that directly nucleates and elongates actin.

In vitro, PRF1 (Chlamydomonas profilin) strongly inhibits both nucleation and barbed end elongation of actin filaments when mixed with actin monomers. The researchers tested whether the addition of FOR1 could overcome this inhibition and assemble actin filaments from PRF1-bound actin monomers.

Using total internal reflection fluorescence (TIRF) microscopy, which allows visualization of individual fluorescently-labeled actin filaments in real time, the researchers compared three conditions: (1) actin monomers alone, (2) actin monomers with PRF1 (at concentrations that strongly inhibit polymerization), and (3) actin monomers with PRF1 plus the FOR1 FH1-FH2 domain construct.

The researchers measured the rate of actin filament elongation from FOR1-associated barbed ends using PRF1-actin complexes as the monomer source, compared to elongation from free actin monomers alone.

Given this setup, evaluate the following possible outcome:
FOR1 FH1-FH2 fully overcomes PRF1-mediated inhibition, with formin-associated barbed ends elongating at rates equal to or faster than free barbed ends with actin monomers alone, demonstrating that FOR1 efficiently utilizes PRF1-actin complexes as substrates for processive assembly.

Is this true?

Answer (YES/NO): YES